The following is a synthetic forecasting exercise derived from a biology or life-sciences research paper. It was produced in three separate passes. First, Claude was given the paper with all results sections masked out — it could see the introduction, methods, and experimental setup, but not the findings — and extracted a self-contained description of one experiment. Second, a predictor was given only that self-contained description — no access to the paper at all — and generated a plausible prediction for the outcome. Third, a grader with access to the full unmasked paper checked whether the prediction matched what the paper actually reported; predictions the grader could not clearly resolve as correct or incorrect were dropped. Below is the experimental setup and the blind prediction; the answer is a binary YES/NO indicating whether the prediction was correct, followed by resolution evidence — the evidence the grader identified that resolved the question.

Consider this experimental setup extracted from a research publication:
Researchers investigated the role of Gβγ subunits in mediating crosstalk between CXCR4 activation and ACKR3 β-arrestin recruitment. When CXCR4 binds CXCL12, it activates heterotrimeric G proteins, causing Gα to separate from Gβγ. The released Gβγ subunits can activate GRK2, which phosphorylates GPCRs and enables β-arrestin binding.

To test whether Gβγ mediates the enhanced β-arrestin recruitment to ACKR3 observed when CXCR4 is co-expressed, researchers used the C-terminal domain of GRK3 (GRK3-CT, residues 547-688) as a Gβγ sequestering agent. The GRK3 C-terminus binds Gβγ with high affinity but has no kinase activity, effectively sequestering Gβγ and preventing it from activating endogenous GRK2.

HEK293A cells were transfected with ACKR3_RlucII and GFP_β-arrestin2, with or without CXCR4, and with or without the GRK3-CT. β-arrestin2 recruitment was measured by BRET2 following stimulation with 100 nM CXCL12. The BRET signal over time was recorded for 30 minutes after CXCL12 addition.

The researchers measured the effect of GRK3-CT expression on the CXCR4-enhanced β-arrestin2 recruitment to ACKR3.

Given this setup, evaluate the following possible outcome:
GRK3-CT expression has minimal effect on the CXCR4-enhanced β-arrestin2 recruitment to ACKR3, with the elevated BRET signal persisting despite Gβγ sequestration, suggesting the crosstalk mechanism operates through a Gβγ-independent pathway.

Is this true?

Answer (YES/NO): NO